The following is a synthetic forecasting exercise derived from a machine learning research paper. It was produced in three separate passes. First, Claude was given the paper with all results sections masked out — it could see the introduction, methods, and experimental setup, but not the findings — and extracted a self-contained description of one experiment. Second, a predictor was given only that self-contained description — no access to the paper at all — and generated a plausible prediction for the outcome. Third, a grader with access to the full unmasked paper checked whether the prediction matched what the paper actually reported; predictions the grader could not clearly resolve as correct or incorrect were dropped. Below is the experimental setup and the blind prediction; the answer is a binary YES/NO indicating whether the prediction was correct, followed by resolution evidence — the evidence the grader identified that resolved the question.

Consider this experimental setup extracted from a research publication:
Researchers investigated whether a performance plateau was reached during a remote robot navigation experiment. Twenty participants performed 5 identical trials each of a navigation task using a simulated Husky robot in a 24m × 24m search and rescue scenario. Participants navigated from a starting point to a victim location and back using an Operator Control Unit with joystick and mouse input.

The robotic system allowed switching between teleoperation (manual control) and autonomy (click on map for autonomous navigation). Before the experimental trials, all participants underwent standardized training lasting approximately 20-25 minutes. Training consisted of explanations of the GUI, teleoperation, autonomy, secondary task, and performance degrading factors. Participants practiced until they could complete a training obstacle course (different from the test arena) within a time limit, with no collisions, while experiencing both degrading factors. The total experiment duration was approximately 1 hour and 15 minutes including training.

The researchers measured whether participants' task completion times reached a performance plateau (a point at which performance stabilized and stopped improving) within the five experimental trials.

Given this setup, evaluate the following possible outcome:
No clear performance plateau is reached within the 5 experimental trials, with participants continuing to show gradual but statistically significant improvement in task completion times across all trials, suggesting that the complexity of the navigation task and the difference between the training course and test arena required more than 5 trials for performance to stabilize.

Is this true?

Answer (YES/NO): YES